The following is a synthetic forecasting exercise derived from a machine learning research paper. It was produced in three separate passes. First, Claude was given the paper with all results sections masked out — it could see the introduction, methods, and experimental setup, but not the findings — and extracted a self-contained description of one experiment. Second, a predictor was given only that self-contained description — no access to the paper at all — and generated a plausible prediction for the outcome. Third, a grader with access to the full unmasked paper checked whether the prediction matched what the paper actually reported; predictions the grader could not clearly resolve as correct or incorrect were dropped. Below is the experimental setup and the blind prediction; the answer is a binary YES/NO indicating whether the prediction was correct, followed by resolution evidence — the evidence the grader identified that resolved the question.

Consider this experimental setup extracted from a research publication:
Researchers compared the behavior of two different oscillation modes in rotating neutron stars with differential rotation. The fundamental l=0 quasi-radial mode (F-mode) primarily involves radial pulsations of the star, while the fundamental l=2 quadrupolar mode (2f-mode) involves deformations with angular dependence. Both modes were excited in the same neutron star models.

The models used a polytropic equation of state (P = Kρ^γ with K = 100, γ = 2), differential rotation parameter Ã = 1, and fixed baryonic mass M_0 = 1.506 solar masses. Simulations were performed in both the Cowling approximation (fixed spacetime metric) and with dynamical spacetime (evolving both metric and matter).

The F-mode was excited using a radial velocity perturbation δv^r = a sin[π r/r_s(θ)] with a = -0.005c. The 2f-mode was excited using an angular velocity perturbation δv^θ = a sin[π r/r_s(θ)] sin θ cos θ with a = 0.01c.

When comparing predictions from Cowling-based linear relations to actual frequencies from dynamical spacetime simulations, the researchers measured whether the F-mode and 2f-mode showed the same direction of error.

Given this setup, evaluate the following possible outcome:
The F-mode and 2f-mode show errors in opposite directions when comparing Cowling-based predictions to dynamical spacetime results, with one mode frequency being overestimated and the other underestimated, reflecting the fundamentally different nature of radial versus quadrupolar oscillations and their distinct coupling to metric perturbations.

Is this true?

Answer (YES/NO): YES